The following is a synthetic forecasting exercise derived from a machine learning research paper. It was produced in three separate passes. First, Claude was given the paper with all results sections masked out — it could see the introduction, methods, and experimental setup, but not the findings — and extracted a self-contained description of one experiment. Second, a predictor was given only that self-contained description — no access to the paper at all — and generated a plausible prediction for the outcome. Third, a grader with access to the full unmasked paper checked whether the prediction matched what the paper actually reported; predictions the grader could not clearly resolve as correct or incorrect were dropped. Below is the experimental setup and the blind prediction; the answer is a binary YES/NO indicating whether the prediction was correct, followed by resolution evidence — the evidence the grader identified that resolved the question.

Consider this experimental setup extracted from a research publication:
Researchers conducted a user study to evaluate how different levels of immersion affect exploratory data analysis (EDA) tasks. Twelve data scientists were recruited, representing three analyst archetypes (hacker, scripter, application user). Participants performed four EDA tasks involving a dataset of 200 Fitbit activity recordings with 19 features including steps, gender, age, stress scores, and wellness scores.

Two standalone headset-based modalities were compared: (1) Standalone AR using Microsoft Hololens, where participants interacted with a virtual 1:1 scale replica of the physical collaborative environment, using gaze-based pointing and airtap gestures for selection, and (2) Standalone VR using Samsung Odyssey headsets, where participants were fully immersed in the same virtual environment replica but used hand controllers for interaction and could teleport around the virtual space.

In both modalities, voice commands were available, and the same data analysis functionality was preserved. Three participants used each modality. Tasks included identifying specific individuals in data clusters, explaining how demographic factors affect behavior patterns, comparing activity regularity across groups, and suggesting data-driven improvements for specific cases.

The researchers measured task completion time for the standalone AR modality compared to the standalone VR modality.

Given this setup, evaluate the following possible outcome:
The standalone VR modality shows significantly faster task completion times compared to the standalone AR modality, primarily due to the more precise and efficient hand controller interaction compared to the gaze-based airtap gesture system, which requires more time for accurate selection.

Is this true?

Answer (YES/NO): NO